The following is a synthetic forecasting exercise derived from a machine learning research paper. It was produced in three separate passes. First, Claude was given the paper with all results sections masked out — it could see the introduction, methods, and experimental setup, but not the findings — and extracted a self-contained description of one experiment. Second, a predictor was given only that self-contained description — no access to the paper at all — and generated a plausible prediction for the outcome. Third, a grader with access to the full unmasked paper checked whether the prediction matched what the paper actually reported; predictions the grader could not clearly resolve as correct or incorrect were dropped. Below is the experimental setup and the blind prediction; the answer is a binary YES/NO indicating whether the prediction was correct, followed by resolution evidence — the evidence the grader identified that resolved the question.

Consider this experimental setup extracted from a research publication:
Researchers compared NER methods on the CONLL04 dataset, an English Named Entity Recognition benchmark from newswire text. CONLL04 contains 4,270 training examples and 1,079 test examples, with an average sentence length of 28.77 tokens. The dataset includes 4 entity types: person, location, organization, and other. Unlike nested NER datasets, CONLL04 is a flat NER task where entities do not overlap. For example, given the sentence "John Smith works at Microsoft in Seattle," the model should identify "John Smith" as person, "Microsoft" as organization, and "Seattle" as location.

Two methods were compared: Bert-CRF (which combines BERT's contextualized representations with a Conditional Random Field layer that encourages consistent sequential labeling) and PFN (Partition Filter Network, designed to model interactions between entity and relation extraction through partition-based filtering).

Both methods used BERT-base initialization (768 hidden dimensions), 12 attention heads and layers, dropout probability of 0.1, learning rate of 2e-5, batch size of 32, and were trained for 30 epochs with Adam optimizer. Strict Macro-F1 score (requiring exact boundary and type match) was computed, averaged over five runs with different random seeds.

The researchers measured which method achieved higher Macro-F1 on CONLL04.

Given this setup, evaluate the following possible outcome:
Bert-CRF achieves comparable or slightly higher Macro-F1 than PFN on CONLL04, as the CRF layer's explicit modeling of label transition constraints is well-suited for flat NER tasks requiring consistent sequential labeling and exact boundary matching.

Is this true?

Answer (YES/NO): NO